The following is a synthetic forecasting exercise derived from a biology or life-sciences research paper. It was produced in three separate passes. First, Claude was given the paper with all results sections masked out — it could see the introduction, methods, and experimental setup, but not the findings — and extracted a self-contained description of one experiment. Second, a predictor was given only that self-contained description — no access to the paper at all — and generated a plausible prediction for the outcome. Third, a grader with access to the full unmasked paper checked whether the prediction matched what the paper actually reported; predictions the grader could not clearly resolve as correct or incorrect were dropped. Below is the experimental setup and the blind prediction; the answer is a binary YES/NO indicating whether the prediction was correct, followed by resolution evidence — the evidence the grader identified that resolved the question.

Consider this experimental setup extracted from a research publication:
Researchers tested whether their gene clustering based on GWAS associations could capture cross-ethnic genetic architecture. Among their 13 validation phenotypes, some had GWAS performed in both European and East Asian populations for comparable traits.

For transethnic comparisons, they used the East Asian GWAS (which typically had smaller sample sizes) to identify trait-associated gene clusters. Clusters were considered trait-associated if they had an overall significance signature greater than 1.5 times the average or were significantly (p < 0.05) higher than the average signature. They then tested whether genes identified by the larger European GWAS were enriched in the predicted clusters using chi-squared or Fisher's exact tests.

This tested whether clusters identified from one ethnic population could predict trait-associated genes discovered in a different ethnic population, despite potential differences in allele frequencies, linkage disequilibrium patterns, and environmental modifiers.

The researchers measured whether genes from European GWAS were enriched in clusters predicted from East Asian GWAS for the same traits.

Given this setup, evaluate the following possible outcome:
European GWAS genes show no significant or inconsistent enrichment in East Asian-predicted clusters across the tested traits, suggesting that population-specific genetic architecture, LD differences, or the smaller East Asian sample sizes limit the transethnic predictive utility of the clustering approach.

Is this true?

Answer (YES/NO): NO